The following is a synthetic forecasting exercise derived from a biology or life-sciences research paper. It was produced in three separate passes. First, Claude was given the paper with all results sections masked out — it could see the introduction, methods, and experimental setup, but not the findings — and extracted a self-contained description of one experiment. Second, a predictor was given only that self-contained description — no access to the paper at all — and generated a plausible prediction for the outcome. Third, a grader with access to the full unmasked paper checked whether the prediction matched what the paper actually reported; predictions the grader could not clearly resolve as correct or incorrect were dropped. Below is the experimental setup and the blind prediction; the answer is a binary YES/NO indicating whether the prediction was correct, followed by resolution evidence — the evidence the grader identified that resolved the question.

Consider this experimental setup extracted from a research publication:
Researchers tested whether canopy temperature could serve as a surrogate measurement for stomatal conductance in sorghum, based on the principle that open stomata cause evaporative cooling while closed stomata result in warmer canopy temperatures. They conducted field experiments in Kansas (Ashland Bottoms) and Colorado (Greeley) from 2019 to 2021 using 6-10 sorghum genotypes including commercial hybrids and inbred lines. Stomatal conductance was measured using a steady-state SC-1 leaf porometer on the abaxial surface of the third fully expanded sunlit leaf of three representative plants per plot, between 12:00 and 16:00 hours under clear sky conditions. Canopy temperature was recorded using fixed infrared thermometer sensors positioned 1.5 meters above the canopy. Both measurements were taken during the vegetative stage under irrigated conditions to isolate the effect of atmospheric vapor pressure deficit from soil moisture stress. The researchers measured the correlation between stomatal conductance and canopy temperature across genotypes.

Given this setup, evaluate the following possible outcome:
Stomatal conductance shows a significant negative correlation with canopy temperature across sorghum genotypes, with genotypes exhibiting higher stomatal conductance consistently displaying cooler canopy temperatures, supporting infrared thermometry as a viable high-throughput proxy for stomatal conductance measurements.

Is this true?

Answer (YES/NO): NO